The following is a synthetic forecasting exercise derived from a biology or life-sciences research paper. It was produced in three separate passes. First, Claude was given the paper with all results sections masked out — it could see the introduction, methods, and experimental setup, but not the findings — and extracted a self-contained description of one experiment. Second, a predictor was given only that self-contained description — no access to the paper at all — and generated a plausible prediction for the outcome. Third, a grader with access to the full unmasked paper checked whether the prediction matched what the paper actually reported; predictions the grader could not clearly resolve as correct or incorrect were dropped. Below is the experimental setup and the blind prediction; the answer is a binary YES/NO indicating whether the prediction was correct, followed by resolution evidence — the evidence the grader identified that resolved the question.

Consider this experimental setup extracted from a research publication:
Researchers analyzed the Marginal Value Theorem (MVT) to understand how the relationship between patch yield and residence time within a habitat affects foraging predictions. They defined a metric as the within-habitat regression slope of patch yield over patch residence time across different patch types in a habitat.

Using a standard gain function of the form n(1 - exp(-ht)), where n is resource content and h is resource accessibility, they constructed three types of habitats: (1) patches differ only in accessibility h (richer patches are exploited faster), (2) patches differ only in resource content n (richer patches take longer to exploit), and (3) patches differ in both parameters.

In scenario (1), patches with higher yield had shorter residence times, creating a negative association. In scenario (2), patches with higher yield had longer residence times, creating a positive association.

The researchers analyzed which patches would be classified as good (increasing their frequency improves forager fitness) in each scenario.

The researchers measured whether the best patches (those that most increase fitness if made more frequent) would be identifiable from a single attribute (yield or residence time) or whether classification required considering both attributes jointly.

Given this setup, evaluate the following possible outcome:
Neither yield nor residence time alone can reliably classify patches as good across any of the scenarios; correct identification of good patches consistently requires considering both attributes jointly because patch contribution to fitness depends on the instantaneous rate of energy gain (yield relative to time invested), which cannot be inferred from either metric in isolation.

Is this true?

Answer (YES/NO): NO